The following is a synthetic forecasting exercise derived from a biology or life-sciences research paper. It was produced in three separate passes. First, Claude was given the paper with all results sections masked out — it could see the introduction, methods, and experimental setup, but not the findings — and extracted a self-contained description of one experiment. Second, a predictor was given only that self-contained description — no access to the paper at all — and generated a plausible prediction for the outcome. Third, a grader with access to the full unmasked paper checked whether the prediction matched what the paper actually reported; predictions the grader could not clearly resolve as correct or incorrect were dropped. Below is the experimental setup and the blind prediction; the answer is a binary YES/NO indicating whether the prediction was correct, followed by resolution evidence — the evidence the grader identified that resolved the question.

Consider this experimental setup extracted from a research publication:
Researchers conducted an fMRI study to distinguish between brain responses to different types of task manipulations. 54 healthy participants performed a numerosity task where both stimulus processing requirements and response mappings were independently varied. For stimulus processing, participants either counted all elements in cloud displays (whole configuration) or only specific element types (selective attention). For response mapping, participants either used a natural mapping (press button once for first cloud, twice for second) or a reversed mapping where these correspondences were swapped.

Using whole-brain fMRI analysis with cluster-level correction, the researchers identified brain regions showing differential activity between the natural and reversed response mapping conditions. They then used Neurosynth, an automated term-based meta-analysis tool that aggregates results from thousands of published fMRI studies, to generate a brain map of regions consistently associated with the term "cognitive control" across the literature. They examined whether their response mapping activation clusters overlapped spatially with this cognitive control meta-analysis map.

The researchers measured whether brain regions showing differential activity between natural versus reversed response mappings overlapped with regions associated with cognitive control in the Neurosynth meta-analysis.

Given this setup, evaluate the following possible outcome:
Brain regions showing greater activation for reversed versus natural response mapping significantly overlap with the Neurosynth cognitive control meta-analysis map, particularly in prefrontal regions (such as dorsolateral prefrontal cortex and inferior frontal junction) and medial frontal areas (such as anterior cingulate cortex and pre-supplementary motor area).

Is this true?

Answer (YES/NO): NO